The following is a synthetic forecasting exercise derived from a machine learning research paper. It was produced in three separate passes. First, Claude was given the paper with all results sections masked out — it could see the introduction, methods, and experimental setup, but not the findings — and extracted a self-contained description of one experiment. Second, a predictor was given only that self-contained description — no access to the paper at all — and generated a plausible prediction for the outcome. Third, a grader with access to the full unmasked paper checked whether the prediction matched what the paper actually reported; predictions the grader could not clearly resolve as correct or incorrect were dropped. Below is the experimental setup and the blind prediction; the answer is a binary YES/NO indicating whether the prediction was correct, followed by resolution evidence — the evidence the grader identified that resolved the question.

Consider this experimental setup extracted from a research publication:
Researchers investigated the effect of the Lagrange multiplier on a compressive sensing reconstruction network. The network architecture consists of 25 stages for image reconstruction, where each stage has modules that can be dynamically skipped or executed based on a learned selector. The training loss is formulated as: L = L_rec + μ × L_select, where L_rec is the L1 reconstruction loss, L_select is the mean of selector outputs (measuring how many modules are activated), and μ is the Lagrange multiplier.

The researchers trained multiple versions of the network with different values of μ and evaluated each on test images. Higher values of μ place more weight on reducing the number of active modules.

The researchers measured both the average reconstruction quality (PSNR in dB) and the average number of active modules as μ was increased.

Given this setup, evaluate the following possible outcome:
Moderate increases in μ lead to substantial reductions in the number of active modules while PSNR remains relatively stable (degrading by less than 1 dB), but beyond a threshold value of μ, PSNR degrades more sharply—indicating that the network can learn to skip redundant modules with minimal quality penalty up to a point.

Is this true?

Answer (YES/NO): YES